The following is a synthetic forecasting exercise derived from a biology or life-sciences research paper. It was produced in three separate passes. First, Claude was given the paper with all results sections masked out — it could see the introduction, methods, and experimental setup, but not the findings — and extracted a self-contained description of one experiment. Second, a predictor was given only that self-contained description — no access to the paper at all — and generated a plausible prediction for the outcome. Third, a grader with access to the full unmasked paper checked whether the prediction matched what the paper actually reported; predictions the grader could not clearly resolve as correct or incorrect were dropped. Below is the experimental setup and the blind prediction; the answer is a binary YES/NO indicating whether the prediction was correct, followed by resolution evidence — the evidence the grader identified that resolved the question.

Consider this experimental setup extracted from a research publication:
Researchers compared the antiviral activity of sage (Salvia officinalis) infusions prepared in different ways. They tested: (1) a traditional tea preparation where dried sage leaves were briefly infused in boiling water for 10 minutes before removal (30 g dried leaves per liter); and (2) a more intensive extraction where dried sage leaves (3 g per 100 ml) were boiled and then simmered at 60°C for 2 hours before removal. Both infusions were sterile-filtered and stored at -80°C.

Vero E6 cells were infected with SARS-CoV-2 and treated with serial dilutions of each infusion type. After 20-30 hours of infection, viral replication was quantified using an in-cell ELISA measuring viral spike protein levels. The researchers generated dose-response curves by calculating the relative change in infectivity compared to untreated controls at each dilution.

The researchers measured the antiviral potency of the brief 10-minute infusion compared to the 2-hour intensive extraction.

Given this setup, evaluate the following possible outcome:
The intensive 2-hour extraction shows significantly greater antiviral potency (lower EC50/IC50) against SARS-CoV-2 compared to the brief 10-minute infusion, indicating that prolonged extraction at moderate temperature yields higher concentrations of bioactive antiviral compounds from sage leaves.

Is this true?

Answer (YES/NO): NO